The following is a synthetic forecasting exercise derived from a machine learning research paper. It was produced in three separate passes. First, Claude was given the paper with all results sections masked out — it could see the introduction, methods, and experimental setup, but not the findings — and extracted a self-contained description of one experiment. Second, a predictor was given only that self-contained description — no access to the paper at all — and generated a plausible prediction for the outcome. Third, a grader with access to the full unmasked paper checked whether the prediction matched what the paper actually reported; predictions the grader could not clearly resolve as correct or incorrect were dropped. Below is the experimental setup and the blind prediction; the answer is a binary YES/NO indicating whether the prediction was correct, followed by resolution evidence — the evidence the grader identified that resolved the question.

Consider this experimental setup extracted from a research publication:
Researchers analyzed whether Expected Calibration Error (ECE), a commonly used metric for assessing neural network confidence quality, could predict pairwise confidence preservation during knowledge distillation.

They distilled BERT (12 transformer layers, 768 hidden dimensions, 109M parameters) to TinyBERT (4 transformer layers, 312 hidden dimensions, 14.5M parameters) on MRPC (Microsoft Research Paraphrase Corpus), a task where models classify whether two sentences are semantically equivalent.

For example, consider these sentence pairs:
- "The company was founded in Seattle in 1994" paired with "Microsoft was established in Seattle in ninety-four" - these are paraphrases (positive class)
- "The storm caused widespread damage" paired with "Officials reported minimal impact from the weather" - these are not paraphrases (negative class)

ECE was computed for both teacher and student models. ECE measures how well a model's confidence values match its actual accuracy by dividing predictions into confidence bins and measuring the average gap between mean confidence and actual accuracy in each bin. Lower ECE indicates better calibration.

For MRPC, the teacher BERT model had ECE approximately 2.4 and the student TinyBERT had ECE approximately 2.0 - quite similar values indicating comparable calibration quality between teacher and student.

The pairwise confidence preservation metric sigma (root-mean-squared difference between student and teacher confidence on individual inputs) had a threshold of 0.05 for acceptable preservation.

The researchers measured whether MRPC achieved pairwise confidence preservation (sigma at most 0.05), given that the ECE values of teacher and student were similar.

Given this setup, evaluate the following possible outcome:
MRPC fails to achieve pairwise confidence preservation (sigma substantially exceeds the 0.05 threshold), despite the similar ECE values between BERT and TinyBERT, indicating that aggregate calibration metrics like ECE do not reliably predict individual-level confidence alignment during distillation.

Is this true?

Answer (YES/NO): YES